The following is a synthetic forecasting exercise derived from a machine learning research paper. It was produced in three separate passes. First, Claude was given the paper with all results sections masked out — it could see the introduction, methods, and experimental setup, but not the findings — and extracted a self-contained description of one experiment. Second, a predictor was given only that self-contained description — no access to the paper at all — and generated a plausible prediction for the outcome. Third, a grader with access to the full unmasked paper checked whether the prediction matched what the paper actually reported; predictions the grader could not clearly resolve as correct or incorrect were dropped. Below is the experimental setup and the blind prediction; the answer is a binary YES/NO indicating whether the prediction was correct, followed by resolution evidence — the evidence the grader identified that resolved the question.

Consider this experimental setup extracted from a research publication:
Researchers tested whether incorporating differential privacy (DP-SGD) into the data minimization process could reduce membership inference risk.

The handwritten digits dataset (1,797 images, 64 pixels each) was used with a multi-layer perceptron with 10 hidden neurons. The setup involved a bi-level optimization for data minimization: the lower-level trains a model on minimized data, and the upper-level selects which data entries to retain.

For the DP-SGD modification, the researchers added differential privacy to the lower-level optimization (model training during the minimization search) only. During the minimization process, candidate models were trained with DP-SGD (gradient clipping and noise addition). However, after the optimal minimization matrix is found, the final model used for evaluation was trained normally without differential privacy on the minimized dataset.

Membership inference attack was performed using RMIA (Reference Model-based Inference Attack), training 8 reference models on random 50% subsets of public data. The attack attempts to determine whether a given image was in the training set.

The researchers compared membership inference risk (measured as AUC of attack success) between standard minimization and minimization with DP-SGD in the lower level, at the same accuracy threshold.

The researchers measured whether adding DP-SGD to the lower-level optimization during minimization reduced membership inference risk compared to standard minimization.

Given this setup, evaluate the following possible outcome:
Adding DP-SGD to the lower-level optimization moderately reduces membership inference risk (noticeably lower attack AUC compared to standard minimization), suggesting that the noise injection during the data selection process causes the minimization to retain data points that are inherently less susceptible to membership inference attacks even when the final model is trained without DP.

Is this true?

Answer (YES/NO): NO